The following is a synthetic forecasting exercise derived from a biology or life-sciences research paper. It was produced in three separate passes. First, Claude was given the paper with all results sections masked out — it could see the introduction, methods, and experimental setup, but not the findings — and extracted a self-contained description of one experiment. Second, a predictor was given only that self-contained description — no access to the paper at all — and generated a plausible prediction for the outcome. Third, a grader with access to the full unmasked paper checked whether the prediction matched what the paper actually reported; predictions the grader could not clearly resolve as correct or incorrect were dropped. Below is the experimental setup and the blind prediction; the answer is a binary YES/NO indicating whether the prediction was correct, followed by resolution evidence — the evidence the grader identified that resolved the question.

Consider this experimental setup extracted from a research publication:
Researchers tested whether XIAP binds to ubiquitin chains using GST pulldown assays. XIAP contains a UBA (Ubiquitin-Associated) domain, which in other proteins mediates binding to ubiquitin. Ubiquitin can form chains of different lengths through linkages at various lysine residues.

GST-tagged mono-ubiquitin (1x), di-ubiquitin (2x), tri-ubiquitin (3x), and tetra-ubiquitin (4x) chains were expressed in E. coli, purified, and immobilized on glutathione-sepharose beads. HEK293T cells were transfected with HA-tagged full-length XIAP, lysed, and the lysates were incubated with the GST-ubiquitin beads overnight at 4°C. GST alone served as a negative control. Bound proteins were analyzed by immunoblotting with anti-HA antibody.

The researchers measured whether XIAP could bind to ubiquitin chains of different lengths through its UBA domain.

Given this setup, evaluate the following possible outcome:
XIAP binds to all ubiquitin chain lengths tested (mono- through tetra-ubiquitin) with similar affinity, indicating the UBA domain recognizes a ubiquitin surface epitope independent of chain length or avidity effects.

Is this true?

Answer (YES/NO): NO